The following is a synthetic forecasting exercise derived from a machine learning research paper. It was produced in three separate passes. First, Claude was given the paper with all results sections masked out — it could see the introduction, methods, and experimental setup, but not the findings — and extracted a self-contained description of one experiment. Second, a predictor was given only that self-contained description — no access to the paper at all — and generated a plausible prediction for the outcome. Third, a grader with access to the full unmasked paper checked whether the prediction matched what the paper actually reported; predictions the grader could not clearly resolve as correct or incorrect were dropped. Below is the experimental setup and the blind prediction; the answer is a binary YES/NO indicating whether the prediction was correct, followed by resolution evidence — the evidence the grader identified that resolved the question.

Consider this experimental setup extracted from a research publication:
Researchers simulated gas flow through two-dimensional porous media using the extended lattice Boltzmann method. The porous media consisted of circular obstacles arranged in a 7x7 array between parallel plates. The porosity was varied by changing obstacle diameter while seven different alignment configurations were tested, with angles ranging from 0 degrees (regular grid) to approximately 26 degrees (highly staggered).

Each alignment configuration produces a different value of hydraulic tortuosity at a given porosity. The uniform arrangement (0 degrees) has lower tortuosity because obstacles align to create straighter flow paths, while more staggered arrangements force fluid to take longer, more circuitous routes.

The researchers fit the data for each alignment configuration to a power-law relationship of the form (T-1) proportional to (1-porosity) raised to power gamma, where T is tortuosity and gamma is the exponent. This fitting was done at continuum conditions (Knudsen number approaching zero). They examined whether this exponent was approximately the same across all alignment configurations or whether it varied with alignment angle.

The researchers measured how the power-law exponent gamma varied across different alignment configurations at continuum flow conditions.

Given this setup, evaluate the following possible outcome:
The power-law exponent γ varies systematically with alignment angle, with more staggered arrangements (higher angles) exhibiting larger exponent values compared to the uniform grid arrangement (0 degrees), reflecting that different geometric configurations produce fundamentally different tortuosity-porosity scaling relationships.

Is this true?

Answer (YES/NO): YES